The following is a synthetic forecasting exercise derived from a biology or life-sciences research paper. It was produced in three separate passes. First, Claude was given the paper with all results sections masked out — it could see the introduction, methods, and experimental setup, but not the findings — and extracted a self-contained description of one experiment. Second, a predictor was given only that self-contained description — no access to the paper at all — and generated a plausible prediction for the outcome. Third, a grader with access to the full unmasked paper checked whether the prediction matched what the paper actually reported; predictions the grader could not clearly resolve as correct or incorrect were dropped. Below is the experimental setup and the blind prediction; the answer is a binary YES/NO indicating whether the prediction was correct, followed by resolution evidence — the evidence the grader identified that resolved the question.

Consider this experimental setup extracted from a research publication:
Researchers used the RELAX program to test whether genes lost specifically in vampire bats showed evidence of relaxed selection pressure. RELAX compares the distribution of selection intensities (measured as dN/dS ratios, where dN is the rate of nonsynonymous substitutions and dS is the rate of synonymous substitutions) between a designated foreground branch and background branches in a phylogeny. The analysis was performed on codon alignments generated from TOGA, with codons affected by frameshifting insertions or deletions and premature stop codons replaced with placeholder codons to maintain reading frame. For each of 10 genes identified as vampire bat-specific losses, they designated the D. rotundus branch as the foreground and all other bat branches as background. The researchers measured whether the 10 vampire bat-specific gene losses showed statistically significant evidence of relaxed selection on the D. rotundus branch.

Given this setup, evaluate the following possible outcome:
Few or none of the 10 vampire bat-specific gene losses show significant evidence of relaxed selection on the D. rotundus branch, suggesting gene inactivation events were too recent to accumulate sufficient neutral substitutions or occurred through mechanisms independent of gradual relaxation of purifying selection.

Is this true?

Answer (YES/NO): NO